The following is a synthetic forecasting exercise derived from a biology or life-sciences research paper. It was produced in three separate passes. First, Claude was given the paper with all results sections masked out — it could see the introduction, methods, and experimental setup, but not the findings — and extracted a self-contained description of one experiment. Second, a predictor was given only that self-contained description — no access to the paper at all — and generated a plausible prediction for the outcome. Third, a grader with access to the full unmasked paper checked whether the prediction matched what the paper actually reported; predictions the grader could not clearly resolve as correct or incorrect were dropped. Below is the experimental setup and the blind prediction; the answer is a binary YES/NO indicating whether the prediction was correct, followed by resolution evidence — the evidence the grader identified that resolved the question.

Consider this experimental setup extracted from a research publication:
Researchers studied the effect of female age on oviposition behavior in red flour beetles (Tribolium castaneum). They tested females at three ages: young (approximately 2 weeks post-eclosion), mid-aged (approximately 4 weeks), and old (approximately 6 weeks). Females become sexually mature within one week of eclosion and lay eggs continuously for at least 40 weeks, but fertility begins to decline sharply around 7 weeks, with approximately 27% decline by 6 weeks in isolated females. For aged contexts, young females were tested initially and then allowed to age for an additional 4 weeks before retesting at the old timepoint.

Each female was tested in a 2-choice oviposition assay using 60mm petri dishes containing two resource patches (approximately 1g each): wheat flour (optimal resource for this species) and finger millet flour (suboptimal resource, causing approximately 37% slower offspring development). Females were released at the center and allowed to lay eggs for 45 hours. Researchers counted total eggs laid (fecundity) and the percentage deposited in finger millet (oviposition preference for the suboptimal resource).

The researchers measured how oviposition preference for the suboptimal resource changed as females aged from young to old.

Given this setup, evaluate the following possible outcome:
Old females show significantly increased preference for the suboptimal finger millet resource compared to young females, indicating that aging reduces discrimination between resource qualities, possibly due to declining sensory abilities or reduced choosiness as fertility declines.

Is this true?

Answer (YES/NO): NO